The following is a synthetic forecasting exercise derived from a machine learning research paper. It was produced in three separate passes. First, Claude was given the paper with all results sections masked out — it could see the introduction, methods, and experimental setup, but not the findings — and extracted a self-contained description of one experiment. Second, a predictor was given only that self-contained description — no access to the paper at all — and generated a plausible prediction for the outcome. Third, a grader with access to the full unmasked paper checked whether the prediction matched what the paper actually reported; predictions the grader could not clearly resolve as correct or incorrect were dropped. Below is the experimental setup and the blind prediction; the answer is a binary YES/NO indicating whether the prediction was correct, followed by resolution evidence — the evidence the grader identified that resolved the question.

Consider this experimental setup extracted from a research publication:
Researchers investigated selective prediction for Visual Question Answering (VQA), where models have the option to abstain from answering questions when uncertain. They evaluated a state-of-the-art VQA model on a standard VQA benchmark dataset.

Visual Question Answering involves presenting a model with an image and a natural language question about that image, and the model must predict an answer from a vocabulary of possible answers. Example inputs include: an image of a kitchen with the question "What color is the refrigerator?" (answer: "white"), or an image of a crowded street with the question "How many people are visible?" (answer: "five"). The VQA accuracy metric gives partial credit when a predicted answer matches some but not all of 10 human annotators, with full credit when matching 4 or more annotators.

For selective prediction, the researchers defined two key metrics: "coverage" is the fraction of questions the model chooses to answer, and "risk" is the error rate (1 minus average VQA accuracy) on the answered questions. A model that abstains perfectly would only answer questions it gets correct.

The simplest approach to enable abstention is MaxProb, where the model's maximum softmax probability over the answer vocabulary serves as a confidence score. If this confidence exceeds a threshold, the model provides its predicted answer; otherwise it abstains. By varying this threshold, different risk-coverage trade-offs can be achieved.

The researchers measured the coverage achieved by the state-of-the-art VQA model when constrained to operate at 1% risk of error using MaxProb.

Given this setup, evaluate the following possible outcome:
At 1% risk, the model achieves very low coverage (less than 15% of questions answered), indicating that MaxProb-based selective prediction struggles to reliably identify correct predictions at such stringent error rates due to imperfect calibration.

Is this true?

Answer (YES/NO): YES